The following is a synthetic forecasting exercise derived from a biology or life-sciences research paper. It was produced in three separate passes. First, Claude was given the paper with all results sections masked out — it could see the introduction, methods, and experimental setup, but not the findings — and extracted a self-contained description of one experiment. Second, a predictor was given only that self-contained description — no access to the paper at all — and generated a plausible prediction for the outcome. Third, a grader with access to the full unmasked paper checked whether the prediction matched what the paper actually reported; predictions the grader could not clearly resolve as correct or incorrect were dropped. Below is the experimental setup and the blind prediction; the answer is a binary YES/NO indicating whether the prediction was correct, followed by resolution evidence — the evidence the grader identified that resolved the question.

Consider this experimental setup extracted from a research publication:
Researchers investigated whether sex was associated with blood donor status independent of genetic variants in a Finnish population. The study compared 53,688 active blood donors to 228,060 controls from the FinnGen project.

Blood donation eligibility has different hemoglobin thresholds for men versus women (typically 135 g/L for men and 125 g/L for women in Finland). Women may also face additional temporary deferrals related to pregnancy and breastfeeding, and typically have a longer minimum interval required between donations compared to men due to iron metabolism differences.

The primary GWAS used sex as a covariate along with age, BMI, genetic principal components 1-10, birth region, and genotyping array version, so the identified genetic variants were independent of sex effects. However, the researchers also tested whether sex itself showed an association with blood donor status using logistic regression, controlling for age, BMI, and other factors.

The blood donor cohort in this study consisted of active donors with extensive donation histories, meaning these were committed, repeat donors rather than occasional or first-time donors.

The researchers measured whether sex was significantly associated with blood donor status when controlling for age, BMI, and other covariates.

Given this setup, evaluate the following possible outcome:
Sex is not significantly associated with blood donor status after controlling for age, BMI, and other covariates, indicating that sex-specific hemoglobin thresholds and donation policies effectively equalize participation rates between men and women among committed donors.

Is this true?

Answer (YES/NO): NO